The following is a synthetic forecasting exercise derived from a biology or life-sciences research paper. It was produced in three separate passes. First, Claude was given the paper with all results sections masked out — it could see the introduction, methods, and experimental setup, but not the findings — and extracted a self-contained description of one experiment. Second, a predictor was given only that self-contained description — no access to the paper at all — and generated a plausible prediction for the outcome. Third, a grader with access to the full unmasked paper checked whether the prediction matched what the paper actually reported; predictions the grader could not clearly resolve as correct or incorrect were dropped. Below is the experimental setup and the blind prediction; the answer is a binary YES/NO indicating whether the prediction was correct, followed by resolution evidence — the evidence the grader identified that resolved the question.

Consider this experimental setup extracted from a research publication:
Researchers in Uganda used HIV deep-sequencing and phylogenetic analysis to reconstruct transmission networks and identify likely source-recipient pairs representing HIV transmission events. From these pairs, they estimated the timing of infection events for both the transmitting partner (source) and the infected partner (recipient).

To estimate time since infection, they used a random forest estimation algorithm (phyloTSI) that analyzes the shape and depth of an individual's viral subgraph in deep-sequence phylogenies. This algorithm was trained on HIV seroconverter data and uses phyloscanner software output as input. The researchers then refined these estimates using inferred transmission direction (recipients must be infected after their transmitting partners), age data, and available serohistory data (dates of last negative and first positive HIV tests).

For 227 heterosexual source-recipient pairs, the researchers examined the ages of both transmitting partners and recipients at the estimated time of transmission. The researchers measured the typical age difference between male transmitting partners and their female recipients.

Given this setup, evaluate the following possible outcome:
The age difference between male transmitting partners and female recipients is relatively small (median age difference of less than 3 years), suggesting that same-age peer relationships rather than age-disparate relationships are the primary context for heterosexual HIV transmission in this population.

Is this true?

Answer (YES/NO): NO